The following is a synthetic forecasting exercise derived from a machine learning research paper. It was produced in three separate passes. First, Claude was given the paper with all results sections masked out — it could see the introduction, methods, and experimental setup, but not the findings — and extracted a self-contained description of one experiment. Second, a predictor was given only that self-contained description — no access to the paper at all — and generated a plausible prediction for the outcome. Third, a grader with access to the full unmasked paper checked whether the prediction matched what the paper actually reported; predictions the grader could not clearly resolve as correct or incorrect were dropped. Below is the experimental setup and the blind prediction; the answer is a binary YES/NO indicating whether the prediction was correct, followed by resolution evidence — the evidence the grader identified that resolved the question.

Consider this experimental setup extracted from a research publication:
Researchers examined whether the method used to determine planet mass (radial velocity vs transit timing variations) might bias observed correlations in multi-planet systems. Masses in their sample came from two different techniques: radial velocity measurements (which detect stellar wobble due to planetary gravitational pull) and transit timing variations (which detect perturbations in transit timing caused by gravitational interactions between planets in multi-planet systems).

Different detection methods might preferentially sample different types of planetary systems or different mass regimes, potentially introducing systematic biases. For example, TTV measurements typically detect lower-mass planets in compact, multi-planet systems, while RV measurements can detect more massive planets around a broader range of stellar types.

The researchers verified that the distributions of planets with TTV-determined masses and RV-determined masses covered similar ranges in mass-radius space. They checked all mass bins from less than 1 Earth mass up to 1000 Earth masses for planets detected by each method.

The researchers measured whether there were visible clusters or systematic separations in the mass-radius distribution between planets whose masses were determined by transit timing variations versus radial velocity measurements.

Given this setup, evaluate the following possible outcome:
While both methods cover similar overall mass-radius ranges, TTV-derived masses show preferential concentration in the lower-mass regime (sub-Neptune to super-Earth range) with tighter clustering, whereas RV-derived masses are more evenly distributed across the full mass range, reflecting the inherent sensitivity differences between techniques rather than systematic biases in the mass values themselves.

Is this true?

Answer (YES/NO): NO